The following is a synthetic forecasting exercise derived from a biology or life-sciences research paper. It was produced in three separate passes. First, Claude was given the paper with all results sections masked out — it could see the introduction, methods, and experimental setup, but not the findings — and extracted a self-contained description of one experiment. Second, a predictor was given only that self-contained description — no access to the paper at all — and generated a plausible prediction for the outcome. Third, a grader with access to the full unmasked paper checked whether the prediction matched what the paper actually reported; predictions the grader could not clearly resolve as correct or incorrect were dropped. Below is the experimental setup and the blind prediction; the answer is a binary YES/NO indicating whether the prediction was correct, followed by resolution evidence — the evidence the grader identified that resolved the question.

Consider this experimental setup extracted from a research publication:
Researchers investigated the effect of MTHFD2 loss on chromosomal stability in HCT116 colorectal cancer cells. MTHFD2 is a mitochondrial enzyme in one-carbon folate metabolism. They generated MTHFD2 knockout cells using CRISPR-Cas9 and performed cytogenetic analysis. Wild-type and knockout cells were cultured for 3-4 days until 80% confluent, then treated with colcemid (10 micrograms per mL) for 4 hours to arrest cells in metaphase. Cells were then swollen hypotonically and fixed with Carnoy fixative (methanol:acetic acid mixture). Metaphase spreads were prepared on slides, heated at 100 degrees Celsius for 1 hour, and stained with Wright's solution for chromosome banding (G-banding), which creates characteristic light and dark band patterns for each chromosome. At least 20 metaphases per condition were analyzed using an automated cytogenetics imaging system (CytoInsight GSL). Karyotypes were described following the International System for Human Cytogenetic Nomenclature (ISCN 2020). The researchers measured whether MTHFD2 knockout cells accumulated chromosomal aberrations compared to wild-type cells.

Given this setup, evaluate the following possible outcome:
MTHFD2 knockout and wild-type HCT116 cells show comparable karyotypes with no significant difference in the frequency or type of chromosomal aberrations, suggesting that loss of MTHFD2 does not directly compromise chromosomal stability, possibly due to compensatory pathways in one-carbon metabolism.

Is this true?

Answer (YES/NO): NO